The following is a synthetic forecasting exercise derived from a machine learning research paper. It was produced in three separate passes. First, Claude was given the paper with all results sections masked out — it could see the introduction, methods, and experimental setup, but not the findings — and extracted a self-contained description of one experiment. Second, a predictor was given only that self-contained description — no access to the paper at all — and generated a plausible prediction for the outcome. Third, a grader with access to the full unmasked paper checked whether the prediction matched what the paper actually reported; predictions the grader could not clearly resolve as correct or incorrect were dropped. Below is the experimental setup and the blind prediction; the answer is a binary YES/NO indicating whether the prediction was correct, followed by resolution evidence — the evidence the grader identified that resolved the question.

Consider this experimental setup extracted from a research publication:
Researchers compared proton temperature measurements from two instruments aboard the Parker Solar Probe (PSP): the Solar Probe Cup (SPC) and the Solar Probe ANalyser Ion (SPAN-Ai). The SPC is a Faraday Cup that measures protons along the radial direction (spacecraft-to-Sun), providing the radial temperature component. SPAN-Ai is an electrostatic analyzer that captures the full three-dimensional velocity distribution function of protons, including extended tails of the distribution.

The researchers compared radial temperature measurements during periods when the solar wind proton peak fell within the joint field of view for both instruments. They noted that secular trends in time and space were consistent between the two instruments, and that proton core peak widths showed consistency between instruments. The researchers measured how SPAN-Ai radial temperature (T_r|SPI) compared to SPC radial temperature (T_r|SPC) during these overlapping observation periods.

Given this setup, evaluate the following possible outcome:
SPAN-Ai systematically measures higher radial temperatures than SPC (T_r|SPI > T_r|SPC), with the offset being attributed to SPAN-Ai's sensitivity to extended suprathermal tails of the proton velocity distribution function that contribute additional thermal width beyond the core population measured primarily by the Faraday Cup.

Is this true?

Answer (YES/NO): YES